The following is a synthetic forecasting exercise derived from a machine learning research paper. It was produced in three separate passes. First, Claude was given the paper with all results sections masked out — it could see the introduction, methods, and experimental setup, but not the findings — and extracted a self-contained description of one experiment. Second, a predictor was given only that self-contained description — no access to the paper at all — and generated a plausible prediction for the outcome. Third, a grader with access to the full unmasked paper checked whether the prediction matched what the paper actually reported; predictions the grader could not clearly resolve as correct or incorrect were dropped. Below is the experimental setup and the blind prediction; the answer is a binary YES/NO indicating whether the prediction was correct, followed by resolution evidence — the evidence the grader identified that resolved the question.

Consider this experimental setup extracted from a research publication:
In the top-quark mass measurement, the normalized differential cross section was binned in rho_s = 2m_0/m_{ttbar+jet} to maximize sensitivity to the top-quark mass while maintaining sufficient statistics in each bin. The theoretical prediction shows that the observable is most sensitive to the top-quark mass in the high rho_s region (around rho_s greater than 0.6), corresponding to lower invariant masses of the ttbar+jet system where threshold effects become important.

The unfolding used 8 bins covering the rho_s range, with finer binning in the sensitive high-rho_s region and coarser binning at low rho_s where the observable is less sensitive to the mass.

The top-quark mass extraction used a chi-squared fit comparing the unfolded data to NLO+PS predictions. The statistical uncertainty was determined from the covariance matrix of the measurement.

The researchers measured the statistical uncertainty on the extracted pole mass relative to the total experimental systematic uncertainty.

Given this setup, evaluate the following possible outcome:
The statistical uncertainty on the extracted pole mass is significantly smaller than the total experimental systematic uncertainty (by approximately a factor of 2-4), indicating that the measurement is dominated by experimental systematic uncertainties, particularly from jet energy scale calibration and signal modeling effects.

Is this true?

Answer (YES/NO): YES